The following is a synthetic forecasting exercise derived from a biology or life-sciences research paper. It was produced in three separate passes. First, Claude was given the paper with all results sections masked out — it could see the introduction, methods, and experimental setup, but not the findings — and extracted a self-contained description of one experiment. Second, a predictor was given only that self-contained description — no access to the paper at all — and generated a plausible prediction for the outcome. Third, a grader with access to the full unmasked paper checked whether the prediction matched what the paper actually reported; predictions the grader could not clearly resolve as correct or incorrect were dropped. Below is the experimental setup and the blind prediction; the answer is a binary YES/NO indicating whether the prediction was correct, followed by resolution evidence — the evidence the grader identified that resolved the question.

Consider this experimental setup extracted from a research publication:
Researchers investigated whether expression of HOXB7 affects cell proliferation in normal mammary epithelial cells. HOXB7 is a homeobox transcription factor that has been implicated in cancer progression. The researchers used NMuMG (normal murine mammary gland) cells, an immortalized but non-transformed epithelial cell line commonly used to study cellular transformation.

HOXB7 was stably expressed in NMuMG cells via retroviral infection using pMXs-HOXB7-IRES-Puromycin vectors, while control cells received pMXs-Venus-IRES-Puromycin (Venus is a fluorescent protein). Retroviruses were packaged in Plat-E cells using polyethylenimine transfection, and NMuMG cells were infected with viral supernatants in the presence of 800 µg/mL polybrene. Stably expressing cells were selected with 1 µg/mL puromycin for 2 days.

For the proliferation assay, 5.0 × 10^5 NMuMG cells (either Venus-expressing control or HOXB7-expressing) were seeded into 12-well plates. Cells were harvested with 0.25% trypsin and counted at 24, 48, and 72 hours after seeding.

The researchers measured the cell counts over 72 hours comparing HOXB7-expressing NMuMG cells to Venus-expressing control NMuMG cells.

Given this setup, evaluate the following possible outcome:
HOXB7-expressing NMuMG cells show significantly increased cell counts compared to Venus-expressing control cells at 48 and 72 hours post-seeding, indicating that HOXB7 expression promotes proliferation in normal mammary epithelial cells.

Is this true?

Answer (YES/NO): NO